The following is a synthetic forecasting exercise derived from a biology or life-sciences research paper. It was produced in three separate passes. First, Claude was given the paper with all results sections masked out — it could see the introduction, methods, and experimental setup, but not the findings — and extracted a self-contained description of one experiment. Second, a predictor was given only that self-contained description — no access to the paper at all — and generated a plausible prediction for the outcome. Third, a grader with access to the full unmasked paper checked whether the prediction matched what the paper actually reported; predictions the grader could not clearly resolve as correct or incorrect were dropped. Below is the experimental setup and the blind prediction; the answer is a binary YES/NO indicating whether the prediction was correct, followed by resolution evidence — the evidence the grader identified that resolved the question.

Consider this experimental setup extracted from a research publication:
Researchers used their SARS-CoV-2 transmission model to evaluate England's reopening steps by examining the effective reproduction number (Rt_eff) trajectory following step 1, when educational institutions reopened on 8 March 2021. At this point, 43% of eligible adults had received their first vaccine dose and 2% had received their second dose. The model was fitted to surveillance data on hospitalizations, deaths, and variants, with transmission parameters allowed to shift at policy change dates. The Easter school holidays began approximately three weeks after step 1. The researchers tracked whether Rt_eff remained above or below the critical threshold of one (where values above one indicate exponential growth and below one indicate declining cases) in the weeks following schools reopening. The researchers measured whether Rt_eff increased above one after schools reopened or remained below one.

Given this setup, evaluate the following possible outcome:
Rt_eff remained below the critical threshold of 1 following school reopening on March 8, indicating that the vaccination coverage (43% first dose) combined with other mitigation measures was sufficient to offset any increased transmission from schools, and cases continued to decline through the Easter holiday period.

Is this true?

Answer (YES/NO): YES